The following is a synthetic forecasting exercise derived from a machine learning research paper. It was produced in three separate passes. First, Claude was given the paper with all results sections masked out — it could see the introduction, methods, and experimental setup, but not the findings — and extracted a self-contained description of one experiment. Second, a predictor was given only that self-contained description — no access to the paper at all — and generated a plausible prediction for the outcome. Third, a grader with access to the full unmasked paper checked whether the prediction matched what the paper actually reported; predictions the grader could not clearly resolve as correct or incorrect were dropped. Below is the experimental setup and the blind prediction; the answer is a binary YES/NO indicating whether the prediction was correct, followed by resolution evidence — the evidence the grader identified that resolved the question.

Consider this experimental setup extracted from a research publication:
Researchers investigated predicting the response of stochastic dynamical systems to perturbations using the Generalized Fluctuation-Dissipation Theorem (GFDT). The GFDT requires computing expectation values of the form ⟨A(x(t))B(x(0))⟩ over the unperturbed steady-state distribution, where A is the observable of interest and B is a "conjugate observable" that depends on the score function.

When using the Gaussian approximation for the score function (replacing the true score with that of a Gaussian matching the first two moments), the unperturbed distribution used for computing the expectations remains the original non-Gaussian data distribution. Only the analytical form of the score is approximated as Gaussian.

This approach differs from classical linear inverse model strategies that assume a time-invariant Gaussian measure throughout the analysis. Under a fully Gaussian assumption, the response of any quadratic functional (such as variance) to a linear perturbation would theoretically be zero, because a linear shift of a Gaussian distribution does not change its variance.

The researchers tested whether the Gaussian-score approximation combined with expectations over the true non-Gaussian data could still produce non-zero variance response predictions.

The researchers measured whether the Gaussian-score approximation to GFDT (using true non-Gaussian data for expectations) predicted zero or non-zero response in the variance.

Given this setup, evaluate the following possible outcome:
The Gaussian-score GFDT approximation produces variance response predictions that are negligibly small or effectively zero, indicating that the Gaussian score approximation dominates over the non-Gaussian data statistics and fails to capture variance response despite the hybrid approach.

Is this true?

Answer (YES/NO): NO